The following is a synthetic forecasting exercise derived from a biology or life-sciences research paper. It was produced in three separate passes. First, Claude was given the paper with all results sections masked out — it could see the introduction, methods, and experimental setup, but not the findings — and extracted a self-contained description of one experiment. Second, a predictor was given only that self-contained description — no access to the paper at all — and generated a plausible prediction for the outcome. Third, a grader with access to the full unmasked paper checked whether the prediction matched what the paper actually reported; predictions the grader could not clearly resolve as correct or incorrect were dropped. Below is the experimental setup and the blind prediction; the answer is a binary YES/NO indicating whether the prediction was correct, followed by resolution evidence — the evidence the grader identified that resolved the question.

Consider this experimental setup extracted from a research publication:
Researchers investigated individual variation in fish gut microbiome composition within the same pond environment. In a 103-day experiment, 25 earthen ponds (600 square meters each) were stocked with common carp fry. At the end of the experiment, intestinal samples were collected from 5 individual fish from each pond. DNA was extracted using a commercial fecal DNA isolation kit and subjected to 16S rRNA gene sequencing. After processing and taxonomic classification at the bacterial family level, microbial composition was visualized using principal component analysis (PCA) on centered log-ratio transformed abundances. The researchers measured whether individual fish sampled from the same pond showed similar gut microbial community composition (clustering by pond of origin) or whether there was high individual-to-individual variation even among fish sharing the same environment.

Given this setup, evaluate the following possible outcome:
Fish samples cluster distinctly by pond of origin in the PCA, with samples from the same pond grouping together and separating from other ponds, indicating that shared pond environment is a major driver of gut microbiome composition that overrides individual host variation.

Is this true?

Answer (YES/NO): NO